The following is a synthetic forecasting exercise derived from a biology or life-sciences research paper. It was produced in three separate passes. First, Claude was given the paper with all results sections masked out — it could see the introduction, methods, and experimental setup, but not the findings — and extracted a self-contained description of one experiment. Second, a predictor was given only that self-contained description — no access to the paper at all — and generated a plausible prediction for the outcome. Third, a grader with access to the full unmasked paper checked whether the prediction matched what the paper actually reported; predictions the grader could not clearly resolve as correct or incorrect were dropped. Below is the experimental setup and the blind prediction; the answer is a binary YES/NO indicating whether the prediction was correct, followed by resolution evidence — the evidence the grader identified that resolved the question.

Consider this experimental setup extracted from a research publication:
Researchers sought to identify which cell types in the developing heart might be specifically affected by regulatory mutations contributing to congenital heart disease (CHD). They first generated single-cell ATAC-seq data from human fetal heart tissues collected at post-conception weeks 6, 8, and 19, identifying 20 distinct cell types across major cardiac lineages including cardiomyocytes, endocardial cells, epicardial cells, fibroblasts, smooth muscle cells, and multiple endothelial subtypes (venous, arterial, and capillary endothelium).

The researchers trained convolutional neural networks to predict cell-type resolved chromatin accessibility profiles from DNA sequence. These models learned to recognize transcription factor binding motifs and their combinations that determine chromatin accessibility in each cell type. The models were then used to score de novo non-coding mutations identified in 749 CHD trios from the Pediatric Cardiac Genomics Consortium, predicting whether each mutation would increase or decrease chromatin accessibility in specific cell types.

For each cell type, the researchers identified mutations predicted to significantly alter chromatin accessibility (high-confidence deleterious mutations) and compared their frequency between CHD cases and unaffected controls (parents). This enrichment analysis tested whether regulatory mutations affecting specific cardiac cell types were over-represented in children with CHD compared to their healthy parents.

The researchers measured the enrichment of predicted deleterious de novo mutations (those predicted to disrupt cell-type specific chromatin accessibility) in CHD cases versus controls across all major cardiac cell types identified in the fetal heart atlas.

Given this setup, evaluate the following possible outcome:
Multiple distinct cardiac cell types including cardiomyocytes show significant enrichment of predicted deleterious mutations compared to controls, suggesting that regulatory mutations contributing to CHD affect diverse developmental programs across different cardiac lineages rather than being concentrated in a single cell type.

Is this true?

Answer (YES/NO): NO